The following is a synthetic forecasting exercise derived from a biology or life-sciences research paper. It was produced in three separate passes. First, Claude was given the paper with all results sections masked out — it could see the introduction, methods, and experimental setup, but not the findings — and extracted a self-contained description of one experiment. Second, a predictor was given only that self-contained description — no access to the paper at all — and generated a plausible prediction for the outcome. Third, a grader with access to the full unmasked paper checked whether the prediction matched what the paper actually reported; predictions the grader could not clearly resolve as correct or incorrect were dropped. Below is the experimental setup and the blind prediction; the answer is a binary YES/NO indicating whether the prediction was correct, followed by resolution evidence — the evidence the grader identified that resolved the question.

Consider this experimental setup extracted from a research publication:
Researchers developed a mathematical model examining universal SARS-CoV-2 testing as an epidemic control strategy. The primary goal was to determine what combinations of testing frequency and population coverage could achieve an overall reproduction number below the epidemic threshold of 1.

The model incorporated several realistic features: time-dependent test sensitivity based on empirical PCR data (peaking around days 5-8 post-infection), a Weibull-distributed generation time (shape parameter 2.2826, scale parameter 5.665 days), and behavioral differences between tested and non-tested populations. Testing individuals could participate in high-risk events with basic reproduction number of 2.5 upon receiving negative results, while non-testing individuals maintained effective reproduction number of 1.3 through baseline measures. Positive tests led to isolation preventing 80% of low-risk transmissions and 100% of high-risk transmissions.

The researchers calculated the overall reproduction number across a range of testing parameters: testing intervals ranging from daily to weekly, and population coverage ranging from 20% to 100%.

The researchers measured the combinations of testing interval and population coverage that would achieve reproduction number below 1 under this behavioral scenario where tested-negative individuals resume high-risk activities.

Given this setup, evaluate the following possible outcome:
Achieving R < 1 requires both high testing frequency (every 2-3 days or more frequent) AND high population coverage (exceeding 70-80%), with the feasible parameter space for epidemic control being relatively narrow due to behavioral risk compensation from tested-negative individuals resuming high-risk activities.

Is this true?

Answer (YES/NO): NO